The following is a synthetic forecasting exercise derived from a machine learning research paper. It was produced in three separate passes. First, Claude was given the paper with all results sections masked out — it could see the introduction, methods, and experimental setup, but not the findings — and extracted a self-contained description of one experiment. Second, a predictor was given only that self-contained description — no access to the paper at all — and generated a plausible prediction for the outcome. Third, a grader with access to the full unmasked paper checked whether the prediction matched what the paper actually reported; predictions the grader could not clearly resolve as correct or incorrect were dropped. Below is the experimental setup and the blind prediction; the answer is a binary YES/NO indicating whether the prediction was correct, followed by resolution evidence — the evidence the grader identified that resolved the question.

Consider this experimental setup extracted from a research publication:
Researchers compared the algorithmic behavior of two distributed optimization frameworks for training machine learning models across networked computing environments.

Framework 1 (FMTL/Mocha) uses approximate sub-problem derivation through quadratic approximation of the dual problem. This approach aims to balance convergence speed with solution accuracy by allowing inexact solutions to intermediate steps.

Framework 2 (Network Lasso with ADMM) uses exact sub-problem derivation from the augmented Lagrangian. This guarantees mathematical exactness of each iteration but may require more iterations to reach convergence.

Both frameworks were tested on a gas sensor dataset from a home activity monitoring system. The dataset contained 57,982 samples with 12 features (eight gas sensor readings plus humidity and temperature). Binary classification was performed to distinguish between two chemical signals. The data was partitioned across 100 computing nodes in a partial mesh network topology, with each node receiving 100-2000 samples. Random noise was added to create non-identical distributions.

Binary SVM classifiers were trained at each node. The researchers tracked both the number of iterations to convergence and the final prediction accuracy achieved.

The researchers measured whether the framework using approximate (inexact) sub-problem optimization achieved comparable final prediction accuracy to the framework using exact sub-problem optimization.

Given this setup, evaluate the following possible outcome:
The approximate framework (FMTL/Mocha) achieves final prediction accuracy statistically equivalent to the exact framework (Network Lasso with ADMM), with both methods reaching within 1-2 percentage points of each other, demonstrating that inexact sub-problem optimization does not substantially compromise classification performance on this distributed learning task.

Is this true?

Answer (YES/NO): NO